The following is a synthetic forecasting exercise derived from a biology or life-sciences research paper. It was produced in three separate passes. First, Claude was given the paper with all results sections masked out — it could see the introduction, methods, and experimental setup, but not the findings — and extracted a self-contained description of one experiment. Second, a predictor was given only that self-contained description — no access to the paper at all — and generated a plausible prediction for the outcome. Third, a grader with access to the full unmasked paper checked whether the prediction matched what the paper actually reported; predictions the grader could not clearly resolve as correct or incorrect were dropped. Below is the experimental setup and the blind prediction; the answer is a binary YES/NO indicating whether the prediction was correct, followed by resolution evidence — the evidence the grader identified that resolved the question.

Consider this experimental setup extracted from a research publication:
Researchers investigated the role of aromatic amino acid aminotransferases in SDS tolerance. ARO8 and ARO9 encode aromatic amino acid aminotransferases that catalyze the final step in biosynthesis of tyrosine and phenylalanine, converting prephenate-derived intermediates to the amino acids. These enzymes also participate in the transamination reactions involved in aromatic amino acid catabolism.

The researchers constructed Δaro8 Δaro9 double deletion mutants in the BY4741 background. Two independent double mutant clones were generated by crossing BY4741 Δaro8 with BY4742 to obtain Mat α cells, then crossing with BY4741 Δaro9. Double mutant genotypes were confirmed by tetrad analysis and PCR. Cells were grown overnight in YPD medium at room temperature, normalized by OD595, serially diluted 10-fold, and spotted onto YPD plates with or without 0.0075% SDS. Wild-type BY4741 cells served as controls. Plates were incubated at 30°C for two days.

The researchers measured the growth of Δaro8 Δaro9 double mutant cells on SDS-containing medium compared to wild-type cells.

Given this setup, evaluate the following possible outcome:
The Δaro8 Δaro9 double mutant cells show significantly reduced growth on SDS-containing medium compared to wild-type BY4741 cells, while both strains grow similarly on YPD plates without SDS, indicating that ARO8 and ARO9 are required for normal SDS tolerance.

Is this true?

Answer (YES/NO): NO